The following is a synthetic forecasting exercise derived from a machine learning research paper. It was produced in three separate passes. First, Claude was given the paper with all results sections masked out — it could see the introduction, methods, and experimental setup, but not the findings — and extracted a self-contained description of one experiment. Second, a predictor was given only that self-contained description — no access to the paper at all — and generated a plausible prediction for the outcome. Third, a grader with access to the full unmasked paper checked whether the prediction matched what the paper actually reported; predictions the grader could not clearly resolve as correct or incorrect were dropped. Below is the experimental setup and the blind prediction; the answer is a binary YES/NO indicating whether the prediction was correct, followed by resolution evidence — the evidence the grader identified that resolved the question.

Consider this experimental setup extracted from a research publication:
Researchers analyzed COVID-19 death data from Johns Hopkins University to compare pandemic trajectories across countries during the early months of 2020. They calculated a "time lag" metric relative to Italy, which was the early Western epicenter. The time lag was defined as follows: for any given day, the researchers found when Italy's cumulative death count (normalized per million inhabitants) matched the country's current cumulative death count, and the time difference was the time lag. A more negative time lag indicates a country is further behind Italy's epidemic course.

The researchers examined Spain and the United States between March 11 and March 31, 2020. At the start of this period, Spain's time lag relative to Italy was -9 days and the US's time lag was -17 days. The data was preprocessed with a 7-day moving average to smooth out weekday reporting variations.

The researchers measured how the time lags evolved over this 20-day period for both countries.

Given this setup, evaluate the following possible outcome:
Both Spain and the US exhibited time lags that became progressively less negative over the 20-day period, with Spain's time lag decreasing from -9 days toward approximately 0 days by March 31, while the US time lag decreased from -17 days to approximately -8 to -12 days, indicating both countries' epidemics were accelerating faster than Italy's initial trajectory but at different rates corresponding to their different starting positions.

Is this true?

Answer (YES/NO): NO